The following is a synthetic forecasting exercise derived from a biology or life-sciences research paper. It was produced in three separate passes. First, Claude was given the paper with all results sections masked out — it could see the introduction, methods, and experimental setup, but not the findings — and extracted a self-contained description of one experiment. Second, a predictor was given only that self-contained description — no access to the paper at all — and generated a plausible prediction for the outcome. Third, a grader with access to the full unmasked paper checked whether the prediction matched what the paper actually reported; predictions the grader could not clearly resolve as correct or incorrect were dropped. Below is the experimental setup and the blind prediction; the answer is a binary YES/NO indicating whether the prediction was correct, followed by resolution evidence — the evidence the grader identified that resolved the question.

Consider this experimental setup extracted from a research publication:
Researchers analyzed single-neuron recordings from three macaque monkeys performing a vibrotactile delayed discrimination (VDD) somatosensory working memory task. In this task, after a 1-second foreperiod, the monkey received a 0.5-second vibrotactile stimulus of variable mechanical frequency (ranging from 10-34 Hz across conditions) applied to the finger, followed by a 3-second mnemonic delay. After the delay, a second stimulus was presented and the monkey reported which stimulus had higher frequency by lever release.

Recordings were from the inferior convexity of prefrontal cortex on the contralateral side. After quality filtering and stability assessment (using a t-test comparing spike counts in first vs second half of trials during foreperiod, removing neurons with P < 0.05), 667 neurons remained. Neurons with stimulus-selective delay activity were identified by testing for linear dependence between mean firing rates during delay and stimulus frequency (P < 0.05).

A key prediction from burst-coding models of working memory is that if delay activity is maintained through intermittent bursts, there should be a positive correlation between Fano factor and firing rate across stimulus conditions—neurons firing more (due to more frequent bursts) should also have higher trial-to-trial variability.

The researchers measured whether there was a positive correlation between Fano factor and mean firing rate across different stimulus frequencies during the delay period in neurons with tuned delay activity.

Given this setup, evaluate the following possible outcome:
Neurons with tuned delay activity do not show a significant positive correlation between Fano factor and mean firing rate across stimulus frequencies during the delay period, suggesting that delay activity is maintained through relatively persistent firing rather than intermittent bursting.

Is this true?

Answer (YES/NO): YES